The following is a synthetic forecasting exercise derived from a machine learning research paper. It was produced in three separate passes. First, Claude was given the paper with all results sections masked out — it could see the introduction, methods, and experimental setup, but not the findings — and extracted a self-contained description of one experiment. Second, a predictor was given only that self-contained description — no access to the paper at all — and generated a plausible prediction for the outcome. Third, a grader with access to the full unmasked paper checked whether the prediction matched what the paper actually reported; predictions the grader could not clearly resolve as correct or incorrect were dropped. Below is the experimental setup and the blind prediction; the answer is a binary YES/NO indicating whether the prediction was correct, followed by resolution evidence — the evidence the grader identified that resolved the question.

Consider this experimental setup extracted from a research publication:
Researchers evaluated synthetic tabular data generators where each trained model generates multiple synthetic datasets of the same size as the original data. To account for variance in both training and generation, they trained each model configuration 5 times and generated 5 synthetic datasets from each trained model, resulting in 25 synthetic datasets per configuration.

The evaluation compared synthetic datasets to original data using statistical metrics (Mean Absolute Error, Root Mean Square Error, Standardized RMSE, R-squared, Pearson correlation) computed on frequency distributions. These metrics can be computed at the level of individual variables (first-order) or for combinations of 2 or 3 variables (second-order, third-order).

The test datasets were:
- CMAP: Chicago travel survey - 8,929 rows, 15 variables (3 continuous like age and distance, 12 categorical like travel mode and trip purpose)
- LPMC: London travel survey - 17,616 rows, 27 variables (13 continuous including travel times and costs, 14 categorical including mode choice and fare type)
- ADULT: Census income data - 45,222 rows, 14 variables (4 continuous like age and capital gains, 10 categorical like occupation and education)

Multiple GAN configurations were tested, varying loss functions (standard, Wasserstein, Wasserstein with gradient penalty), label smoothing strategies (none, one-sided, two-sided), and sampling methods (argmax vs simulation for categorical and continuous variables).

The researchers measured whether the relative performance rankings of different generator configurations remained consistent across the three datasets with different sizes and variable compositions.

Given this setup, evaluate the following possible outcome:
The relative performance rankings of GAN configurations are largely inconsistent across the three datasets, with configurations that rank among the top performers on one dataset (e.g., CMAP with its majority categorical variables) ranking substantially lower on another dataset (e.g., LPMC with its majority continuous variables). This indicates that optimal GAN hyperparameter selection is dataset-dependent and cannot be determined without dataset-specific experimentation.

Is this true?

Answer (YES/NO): NO